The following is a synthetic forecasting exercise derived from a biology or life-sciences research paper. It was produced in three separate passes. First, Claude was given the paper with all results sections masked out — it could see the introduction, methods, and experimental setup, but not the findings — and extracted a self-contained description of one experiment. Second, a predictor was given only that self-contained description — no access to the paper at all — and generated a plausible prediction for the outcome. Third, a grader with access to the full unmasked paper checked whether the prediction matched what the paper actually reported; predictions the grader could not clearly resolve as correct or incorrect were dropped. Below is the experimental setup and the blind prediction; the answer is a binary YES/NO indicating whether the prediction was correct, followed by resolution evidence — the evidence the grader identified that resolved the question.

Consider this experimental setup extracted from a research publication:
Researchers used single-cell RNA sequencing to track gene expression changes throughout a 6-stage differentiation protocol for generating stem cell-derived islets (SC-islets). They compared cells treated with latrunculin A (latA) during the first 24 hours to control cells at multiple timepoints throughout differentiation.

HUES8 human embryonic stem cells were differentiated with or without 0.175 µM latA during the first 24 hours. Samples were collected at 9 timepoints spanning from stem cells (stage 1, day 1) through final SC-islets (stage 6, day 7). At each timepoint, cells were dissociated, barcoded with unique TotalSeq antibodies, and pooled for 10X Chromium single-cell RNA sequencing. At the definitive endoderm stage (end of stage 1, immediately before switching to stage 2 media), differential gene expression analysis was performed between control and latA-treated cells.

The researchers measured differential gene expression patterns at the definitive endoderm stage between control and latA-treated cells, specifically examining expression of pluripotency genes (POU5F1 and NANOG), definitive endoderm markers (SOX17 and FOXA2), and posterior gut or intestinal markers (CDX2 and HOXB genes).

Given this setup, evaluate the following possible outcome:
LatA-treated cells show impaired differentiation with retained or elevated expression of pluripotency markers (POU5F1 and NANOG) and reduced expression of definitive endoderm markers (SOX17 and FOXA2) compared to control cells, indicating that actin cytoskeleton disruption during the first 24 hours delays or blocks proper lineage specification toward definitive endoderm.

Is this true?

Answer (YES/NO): NO